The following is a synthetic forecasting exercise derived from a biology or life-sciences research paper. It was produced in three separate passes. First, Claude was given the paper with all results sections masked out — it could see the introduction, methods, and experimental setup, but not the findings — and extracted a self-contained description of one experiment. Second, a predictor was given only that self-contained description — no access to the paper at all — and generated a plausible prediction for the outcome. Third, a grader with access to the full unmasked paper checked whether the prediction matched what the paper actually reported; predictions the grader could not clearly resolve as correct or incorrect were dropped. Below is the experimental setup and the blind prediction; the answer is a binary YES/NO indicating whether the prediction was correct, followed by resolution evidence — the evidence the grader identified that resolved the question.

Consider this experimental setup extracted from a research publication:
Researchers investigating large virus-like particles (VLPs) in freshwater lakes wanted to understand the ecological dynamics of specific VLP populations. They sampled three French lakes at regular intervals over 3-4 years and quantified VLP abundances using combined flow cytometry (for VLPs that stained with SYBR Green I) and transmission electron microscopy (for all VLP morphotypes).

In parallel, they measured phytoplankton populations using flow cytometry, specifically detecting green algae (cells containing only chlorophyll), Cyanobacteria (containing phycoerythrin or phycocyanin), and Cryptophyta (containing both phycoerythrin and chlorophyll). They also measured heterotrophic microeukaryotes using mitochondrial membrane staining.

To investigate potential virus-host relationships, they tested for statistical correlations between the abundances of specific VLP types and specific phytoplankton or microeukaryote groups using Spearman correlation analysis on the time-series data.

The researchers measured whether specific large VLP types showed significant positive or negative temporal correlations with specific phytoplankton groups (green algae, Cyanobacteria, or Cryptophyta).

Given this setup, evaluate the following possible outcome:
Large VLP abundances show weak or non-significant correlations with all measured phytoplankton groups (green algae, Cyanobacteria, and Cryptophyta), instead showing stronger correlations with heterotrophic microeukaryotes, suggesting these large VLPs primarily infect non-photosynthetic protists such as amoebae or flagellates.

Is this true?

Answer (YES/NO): NO